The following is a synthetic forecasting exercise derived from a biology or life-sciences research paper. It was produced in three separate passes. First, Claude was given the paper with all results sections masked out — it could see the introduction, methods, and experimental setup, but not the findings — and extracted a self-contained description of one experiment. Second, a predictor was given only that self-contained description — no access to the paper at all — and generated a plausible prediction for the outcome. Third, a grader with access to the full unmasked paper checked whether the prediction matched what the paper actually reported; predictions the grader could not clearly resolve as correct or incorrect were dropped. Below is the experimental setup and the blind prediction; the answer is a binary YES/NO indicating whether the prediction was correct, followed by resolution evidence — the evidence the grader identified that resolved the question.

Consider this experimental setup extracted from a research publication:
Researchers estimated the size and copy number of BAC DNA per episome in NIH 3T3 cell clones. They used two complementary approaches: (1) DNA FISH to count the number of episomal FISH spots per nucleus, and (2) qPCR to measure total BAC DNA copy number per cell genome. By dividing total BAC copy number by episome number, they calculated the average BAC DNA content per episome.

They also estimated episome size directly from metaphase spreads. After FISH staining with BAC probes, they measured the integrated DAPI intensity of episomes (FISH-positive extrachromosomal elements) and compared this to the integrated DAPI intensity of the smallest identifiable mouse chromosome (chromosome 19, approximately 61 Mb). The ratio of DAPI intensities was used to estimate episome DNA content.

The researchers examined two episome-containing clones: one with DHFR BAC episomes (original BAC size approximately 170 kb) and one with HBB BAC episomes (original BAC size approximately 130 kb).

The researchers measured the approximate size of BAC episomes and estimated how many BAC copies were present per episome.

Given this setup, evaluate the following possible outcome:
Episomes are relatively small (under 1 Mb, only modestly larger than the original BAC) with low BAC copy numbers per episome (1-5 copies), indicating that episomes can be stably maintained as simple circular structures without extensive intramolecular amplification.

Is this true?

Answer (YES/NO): YES